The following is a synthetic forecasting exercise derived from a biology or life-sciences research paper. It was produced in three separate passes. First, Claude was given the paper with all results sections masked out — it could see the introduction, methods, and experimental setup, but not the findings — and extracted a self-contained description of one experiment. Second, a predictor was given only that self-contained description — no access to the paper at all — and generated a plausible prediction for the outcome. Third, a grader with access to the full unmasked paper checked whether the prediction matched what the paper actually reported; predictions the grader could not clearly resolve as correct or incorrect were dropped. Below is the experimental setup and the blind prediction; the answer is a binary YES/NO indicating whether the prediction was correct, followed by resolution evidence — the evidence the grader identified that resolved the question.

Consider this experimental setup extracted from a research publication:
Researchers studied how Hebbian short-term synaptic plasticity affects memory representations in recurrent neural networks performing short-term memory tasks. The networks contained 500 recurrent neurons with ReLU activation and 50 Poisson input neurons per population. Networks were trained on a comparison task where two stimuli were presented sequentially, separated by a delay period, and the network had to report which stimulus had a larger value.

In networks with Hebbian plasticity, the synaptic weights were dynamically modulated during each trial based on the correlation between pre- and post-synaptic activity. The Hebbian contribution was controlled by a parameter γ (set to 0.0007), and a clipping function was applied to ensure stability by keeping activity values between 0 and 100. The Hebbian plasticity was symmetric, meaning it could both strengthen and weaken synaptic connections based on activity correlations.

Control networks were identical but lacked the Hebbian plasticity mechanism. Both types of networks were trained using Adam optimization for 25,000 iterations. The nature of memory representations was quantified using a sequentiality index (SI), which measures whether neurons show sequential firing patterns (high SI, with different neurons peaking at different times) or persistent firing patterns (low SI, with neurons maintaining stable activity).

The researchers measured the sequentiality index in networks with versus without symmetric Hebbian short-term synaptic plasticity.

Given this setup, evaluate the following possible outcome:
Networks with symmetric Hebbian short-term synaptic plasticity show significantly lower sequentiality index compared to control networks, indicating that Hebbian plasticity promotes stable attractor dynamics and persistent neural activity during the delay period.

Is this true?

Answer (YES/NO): YES